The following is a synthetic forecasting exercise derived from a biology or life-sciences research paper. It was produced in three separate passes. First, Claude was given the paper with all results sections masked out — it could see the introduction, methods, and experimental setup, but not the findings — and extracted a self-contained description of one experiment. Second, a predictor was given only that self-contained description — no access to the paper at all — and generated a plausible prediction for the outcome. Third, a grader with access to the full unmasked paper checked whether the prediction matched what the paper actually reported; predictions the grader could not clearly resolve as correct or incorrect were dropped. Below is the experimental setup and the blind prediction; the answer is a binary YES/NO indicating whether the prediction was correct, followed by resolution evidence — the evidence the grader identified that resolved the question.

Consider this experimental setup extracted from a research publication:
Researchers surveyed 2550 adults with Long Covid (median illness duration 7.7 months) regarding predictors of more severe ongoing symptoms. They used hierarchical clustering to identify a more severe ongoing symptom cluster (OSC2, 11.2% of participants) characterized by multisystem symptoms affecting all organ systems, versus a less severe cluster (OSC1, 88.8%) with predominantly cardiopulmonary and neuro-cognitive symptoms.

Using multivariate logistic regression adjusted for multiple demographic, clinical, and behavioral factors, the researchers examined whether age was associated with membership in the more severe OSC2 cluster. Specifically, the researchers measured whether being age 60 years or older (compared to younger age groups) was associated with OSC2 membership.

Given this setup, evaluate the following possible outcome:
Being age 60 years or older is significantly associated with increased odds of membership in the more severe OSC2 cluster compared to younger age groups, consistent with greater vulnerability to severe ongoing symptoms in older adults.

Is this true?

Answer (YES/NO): NO